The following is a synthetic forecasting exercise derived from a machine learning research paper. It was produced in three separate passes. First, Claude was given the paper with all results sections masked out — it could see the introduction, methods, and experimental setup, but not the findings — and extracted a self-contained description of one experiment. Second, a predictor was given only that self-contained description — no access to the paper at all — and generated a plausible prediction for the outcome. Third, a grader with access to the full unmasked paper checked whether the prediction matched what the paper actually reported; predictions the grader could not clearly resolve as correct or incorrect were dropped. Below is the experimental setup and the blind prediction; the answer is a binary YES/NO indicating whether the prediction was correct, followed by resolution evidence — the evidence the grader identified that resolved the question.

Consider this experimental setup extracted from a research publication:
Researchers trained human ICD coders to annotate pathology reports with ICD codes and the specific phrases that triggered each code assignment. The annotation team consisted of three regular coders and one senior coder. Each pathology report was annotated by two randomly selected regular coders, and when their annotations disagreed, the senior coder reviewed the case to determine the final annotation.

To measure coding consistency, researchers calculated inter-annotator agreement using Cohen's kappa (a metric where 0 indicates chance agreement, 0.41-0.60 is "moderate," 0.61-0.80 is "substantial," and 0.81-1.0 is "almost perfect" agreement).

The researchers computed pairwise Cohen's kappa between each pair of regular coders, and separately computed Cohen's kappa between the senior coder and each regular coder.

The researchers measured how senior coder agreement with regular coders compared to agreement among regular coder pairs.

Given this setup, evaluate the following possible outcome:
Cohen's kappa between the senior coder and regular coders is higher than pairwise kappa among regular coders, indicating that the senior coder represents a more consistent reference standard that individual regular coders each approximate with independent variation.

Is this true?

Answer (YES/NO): NO